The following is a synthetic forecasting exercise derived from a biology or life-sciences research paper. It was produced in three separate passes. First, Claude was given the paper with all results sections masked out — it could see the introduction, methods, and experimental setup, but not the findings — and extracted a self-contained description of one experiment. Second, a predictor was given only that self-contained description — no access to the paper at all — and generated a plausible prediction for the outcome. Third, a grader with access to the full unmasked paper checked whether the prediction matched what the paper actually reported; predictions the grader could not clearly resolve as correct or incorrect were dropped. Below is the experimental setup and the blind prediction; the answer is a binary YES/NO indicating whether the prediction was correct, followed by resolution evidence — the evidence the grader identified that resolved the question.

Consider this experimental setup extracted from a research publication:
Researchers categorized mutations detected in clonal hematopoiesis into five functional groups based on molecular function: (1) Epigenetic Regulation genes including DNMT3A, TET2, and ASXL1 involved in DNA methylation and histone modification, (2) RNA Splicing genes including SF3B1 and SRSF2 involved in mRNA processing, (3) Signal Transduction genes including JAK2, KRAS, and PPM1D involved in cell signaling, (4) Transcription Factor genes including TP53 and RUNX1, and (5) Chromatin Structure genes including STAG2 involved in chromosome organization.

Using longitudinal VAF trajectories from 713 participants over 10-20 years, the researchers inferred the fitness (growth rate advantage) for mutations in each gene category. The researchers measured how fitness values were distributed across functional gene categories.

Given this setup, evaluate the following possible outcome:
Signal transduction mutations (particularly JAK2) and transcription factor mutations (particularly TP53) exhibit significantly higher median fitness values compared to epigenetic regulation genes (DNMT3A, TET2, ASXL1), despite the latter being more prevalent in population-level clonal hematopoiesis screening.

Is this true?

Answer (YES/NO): NO